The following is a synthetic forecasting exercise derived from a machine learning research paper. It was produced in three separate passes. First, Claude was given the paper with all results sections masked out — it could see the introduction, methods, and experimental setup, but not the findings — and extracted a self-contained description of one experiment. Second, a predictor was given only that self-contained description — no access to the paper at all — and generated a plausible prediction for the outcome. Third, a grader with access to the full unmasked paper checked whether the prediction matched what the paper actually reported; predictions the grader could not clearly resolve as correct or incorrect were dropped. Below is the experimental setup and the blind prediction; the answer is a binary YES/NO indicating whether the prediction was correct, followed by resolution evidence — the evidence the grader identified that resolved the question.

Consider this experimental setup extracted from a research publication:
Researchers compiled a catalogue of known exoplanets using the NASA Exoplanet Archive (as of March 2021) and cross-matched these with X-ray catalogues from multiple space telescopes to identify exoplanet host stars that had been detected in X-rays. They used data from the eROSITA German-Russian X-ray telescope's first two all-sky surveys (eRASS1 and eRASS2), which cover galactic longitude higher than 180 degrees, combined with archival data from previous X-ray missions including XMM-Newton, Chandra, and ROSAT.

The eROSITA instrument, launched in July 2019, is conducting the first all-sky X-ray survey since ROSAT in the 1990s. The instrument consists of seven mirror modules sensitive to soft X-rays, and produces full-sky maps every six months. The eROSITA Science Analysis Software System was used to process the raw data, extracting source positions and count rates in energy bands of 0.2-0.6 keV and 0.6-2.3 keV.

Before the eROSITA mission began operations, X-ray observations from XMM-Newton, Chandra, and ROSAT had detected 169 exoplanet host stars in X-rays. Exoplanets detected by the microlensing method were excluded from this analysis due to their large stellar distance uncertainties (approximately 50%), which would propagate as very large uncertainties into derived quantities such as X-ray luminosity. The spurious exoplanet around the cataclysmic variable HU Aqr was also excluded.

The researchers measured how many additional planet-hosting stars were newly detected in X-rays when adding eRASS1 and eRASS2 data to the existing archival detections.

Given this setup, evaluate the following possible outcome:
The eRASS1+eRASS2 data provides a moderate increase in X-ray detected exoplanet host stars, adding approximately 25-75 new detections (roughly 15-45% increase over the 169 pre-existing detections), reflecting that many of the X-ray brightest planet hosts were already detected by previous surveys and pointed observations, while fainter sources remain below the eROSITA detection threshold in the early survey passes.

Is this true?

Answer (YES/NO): YES